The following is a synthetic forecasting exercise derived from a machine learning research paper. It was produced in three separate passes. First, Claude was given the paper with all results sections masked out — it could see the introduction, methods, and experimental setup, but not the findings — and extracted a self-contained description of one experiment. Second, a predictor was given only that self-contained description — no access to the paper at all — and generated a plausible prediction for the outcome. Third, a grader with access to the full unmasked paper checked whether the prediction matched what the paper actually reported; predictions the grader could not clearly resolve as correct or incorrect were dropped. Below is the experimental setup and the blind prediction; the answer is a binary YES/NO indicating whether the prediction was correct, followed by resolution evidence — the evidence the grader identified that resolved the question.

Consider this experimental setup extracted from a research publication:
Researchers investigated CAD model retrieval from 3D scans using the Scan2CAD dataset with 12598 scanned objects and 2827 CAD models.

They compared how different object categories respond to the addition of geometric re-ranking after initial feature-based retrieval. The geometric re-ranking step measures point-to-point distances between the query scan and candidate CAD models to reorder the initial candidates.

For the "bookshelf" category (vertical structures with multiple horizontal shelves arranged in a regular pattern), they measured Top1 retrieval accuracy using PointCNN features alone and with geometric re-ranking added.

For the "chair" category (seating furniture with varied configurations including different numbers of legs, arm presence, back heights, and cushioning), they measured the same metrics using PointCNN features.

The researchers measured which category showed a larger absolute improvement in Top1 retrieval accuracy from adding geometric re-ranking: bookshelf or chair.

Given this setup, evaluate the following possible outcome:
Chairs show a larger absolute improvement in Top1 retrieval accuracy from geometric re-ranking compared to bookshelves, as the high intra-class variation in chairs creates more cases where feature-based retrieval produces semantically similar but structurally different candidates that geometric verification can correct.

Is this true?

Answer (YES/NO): NO